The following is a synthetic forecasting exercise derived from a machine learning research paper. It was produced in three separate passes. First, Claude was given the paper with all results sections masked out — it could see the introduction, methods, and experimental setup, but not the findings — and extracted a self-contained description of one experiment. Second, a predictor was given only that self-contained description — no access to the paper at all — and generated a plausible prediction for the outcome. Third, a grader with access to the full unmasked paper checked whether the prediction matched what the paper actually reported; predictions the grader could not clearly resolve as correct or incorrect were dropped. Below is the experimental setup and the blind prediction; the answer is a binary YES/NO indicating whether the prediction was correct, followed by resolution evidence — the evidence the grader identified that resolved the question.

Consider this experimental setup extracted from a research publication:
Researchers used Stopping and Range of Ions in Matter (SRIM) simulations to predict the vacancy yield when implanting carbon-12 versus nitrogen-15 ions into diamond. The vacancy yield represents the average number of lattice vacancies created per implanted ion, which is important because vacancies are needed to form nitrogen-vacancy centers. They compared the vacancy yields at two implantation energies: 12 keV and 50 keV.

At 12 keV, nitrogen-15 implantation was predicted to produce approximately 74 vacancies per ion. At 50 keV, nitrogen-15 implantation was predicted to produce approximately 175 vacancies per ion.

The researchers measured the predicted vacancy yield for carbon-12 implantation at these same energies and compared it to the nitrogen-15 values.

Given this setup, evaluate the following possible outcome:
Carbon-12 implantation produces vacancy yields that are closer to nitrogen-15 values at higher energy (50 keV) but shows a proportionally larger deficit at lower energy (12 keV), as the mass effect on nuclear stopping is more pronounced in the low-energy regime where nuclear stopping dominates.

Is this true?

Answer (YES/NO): NO